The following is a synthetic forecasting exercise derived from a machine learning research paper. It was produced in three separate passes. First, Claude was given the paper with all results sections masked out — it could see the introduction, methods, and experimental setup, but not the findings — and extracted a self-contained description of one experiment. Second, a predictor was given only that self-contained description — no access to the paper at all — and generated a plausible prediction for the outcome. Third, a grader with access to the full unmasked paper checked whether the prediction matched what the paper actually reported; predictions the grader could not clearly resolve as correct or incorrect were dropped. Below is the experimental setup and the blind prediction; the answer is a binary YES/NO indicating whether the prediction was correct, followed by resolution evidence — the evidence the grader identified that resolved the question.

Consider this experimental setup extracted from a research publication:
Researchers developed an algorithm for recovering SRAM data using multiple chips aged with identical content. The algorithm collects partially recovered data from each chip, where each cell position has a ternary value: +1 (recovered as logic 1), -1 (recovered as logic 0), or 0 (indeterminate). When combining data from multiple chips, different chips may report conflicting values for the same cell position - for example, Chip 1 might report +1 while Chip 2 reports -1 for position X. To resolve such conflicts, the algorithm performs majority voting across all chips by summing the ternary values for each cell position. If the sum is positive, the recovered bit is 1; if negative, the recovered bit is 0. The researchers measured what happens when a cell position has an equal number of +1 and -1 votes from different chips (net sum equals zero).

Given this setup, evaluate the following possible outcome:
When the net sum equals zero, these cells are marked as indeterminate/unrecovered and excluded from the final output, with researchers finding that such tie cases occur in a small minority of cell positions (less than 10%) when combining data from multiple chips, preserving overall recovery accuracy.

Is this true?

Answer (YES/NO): NO